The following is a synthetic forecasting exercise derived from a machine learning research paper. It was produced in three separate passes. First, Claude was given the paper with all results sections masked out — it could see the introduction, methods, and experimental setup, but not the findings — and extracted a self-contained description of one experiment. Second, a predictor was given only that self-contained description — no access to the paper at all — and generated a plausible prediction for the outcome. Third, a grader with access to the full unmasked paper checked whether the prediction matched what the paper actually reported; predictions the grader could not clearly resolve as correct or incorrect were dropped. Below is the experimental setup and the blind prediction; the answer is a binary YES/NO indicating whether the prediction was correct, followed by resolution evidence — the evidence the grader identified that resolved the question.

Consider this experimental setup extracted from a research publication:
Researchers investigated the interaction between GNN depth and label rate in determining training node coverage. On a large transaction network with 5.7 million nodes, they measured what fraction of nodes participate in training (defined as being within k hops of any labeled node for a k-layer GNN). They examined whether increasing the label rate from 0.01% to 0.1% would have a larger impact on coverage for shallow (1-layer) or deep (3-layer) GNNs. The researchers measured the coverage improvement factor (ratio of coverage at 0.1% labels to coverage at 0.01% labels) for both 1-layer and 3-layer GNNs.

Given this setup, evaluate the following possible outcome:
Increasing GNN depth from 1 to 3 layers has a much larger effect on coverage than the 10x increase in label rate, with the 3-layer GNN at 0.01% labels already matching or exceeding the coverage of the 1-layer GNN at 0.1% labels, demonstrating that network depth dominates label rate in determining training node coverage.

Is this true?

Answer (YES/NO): YES